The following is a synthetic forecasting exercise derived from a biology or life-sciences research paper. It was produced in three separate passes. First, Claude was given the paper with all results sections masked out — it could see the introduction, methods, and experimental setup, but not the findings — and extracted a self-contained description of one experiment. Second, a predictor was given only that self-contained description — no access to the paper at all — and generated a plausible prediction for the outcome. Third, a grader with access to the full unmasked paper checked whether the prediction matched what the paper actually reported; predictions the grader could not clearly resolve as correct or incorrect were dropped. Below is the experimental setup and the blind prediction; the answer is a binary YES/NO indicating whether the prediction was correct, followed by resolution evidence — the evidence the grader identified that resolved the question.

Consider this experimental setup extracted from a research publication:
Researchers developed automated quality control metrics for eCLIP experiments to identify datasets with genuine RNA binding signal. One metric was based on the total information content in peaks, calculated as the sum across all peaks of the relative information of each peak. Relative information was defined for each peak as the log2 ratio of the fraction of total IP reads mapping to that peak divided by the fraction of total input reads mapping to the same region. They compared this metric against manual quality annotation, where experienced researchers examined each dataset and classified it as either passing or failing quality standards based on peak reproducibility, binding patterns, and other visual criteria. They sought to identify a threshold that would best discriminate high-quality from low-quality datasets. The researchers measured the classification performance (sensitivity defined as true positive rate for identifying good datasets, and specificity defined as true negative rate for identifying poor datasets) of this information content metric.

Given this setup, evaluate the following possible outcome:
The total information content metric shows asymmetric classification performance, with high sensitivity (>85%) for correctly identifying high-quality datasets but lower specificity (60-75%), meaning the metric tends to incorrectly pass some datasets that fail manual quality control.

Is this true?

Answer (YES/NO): NO